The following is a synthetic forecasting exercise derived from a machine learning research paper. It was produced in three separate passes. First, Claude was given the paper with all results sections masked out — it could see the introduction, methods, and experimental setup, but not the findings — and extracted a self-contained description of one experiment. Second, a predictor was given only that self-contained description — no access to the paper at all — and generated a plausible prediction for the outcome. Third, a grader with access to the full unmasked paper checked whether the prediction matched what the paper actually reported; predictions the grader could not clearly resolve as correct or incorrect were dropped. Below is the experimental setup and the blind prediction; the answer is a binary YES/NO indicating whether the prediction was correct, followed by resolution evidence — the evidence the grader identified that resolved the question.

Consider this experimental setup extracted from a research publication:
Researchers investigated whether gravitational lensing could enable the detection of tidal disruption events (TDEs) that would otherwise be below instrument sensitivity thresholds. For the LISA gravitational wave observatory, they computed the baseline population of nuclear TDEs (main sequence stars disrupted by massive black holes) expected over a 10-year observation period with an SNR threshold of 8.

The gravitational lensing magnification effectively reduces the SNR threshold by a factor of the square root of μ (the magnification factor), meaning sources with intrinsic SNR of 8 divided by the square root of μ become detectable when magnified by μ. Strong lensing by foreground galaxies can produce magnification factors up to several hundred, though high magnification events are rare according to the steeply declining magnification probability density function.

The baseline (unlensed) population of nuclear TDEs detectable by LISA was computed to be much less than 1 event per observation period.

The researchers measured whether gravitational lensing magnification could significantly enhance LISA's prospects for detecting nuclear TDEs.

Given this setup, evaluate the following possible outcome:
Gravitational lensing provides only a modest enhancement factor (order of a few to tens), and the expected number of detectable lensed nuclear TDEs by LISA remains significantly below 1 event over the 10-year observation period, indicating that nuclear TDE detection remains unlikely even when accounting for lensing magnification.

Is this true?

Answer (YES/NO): YES